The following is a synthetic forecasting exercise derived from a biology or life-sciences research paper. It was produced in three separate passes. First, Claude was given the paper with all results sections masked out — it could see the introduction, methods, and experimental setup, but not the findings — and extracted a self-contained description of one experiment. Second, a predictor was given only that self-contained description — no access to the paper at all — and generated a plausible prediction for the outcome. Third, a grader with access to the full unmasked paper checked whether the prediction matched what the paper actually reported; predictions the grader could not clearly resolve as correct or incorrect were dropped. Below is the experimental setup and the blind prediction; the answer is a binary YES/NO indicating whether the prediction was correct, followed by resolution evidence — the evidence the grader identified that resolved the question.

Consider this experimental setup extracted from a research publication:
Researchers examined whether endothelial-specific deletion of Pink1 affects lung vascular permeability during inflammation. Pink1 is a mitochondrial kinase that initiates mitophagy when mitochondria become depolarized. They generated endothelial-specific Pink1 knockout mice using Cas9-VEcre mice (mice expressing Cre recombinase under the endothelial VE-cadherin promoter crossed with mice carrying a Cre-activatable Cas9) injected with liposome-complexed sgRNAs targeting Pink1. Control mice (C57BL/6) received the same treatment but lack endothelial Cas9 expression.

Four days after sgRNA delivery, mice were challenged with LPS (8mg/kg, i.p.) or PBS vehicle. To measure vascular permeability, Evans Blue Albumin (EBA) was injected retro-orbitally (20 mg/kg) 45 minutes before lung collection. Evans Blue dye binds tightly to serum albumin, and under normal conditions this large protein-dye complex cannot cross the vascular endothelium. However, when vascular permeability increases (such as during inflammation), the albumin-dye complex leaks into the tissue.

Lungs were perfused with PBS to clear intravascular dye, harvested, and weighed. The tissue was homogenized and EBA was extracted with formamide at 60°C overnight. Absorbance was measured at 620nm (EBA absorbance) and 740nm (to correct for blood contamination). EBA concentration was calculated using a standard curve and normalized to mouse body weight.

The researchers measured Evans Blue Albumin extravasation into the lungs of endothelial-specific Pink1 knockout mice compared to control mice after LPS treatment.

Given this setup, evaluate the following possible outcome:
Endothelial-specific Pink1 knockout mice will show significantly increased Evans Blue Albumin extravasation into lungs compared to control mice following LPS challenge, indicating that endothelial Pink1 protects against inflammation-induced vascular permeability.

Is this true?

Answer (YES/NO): NO